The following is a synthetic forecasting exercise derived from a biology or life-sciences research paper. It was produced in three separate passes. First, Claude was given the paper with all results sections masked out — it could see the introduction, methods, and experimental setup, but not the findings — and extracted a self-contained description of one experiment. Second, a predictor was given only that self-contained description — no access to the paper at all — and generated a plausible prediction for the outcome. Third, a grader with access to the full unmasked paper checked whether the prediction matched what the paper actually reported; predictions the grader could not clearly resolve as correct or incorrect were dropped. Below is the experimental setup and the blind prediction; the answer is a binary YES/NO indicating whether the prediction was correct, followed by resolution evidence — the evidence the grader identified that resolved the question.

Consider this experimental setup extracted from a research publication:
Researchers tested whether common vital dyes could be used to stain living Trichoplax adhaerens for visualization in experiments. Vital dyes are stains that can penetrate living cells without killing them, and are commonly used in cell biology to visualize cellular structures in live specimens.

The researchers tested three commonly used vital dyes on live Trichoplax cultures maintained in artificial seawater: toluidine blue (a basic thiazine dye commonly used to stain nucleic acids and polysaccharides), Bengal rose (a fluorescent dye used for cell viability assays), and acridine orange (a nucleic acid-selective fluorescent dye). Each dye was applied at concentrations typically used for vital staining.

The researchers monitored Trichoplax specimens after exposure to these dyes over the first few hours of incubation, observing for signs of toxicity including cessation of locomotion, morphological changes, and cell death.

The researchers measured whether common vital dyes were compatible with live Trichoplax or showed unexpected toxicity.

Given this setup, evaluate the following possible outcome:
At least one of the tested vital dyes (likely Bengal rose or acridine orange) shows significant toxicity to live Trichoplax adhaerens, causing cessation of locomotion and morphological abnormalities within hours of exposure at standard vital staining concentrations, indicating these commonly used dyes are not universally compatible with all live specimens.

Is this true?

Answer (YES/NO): YES